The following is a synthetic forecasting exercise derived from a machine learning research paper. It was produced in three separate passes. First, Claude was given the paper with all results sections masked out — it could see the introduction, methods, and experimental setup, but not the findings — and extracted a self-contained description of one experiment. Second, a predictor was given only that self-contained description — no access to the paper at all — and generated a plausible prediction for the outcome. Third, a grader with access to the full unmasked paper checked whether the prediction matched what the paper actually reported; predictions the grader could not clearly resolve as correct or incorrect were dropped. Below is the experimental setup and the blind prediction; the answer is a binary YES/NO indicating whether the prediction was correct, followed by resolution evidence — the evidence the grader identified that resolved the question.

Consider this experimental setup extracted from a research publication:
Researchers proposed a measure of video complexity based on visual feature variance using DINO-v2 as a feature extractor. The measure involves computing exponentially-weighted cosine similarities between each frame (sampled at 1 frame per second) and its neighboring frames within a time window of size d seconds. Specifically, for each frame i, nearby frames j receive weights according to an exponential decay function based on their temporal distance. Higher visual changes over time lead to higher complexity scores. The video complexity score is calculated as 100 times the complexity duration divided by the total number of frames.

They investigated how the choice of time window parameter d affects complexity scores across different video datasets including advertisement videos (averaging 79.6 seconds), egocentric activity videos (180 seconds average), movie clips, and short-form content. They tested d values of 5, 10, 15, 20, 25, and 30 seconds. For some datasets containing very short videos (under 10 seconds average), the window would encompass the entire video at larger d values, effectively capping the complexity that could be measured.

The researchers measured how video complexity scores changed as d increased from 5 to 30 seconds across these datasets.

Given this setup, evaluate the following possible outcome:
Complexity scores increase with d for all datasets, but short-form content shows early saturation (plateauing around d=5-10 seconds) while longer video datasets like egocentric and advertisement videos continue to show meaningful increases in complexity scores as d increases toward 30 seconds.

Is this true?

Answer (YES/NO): NO